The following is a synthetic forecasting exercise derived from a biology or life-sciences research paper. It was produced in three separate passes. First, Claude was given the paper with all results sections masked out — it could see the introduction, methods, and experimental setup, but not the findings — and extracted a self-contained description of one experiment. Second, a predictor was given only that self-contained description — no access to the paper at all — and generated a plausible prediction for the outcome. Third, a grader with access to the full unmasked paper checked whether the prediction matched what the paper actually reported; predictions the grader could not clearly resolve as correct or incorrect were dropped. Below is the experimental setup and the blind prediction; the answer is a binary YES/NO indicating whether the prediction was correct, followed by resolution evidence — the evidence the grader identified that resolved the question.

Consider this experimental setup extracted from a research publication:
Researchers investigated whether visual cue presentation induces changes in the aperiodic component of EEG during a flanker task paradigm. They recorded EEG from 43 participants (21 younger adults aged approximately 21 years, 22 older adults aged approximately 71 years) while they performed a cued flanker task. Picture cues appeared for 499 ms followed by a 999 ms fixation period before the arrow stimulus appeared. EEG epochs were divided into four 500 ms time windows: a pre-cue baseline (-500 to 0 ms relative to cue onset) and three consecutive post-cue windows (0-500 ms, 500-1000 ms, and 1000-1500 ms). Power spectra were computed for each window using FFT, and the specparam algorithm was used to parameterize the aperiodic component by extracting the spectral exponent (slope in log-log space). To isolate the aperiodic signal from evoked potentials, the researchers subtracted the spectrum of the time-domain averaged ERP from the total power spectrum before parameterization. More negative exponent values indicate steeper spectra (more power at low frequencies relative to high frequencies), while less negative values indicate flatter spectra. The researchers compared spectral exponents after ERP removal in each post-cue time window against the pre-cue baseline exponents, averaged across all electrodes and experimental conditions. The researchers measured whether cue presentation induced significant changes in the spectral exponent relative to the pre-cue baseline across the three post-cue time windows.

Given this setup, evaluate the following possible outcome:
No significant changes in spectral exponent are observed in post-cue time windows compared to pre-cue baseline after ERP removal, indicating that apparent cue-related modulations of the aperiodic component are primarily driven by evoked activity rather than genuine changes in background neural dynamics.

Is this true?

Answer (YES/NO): NO